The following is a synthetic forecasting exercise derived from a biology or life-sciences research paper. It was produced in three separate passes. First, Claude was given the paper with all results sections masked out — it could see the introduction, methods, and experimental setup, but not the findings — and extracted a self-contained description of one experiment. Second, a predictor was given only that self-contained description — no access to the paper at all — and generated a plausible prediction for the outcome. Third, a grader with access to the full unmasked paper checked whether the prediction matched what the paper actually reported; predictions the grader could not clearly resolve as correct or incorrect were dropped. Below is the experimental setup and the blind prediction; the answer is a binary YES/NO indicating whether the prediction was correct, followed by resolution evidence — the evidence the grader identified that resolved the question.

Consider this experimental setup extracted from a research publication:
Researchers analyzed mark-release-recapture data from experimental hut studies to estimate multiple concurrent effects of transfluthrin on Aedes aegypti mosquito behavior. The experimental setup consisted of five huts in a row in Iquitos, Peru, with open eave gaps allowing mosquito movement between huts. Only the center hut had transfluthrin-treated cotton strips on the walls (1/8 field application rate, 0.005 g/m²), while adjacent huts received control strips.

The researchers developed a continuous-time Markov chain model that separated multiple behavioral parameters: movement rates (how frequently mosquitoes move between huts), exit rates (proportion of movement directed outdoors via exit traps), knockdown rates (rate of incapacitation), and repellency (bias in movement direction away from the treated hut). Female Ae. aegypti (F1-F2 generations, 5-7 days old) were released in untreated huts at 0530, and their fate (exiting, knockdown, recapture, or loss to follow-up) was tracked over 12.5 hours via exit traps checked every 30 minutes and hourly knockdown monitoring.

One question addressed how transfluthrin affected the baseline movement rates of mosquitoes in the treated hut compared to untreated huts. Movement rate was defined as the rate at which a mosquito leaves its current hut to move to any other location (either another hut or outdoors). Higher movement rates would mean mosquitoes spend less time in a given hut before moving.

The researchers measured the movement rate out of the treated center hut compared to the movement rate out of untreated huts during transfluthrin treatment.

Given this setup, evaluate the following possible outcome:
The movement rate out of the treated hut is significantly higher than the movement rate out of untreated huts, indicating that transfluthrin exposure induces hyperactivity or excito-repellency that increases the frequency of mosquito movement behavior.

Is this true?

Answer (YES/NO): NO